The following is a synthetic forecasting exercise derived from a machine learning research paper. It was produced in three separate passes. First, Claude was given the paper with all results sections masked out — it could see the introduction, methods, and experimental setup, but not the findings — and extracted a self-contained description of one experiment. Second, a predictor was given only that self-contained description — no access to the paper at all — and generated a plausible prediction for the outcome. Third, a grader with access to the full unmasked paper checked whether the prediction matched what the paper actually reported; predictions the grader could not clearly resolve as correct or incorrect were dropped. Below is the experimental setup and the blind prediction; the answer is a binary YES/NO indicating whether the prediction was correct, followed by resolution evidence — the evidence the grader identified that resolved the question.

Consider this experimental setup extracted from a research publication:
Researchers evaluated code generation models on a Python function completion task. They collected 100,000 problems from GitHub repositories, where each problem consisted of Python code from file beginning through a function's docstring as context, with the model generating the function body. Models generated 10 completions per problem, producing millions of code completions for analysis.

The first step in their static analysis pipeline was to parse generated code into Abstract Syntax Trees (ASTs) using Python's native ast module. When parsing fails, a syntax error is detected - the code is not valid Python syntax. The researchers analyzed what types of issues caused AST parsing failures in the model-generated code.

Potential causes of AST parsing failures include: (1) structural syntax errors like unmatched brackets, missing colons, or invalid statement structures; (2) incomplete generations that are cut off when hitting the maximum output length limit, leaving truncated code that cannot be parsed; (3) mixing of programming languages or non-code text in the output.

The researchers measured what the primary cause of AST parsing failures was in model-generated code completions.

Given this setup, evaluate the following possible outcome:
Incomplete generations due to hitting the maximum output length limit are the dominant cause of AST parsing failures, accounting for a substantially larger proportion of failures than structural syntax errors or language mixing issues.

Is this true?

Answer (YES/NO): YES